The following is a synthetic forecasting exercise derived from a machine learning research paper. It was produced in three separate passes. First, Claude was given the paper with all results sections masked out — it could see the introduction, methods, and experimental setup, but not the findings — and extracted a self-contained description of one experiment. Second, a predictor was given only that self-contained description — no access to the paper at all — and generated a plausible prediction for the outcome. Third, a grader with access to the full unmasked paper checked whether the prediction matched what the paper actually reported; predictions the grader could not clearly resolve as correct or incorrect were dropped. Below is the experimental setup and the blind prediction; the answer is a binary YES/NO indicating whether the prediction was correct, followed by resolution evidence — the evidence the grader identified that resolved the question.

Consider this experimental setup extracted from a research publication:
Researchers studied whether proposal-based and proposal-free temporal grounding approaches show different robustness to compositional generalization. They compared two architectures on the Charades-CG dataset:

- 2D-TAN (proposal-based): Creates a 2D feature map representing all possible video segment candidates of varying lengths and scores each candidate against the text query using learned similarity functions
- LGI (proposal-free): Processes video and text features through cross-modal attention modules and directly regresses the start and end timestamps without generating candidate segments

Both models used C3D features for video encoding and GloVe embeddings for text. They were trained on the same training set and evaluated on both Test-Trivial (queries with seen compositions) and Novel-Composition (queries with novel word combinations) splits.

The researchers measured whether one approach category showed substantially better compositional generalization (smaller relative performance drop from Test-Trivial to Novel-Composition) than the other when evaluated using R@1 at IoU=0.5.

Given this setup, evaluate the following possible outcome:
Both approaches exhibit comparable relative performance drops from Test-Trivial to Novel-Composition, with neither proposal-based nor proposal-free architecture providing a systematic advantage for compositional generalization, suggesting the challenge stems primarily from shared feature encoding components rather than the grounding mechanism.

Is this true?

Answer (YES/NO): YES